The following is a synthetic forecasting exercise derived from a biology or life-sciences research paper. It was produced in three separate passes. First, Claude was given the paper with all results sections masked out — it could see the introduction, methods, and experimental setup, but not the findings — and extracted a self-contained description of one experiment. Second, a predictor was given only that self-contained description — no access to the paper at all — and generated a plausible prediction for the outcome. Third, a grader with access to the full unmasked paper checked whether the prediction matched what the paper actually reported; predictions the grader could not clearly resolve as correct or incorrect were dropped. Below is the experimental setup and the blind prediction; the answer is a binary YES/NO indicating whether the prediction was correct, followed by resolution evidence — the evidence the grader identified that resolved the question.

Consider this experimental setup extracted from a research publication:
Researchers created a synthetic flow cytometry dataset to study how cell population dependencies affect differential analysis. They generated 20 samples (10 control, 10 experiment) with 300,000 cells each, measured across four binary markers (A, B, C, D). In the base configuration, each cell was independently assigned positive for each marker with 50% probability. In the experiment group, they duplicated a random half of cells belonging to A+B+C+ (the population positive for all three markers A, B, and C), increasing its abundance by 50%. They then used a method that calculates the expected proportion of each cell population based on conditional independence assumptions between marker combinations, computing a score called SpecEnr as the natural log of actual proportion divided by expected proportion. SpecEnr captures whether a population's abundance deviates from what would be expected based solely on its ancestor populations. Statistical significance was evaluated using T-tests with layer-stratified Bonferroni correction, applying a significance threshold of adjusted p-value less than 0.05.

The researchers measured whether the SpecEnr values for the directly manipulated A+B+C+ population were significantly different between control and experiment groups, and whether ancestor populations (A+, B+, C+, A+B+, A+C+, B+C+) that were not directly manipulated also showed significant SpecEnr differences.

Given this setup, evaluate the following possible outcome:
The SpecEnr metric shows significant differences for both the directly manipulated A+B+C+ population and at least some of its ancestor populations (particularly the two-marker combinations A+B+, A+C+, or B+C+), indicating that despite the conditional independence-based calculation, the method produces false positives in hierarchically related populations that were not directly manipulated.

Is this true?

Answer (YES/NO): YES